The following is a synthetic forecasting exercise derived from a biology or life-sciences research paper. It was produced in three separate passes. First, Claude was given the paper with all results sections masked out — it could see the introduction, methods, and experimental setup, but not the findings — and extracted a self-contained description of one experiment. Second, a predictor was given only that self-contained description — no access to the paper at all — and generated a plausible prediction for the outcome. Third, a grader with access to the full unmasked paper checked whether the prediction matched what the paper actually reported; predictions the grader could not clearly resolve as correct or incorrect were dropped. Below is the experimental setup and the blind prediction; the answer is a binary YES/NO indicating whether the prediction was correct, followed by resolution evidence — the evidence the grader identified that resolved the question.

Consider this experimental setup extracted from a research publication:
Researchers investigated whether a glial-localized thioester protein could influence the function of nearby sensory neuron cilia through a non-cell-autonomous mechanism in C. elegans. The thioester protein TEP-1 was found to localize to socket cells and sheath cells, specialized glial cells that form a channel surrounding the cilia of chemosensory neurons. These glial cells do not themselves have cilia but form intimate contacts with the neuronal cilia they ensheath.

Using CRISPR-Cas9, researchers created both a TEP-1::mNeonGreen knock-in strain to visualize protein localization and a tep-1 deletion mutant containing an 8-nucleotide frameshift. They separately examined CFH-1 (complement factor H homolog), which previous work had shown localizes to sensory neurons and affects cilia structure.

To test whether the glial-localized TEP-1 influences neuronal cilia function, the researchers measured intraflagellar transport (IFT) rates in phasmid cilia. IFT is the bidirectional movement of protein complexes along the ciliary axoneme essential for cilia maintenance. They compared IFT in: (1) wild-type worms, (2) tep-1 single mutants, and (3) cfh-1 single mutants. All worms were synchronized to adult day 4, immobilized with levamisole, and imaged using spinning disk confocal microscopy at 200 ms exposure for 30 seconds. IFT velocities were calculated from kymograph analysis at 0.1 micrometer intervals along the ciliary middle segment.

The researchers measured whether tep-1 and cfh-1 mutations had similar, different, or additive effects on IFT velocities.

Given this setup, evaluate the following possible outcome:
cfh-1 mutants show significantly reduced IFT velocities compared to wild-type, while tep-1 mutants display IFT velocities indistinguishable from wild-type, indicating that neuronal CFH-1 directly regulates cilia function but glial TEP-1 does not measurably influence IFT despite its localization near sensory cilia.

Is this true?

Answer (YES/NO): NO